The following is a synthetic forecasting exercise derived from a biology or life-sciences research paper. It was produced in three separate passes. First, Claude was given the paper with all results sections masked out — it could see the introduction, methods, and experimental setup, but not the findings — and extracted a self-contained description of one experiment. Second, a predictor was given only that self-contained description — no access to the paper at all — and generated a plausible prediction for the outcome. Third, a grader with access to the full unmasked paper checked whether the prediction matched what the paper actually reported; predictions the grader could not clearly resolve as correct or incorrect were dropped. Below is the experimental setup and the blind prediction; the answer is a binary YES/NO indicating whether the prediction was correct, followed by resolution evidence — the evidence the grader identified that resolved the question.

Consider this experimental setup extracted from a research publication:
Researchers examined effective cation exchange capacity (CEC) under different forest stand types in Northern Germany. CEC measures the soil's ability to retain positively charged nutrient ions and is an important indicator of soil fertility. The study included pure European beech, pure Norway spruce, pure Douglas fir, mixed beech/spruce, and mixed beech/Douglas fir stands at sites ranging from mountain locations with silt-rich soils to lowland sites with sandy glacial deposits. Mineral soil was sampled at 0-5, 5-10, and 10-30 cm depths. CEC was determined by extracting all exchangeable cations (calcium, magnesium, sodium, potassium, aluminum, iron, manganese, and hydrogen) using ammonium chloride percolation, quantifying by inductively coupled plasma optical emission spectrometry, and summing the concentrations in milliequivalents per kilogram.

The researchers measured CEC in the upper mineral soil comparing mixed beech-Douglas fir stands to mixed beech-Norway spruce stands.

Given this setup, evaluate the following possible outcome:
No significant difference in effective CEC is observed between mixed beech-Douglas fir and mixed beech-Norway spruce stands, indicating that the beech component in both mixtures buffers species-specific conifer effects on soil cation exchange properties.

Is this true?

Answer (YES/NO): NO